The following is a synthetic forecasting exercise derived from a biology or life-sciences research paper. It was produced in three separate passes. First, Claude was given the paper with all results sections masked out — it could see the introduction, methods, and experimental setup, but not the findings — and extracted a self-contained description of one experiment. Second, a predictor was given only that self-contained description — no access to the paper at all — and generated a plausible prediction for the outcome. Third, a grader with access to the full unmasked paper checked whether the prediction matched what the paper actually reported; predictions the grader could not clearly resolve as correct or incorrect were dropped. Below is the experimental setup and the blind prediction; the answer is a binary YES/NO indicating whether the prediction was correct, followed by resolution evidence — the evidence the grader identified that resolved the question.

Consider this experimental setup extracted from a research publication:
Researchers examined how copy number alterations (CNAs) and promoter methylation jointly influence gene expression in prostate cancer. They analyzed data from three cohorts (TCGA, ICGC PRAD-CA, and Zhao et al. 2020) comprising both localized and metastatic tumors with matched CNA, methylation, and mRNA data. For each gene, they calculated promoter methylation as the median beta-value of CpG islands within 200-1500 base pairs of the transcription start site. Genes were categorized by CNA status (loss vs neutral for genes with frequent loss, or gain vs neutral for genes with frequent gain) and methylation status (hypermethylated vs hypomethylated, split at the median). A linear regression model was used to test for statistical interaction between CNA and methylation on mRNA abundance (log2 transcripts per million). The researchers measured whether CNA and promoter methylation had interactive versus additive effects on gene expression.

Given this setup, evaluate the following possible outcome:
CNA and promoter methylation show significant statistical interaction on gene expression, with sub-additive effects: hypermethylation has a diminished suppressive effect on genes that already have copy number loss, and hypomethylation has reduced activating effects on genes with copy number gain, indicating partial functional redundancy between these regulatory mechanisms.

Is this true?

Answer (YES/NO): NO